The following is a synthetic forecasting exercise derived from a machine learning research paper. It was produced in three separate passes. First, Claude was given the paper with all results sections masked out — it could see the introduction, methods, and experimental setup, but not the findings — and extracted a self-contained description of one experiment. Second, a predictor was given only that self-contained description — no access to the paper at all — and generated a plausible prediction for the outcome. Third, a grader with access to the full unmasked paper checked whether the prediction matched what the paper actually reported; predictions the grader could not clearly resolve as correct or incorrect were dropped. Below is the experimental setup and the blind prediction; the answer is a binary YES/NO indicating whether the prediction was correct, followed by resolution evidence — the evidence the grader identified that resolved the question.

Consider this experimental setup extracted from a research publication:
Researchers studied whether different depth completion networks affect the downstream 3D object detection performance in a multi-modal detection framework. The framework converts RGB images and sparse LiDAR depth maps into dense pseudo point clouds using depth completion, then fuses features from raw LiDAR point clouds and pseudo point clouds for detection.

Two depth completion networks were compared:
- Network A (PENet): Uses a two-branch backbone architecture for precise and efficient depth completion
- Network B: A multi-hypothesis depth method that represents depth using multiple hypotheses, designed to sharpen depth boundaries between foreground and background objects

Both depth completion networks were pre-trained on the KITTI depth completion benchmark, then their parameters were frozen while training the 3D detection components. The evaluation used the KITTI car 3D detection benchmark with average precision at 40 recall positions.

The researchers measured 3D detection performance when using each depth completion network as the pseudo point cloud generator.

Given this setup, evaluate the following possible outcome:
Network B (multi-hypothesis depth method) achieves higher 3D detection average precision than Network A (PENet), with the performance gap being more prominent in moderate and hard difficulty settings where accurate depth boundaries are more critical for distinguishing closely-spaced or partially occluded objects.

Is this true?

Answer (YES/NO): NO